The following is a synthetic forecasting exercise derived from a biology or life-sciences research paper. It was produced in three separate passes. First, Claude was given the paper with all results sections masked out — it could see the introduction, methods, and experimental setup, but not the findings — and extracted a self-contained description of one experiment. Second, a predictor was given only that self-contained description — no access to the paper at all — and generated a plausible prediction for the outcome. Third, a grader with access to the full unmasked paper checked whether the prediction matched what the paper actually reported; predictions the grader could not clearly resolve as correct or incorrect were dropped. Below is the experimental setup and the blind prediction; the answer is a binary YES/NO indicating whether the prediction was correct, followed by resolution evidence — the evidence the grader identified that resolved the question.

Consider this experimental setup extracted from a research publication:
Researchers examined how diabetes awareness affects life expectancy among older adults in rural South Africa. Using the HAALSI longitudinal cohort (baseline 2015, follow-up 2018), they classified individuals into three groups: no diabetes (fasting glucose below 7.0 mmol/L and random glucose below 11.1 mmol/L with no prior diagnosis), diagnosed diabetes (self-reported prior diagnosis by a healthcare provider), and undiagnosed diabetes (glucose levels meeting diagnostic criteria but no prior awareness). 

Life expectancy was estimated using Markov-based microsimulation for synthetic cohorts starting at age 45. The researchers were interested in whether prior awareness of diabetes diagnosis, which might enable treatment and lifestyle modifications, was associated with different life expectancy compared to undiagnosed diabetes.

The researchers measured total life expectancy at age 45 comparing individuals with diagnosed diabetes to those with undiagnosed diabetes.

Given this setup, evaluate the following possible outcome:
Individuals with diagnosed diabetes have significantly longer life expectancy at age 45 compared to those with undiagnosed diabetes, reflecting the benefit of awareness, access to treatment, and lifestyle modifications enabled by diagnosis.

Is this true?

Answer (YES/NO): NO